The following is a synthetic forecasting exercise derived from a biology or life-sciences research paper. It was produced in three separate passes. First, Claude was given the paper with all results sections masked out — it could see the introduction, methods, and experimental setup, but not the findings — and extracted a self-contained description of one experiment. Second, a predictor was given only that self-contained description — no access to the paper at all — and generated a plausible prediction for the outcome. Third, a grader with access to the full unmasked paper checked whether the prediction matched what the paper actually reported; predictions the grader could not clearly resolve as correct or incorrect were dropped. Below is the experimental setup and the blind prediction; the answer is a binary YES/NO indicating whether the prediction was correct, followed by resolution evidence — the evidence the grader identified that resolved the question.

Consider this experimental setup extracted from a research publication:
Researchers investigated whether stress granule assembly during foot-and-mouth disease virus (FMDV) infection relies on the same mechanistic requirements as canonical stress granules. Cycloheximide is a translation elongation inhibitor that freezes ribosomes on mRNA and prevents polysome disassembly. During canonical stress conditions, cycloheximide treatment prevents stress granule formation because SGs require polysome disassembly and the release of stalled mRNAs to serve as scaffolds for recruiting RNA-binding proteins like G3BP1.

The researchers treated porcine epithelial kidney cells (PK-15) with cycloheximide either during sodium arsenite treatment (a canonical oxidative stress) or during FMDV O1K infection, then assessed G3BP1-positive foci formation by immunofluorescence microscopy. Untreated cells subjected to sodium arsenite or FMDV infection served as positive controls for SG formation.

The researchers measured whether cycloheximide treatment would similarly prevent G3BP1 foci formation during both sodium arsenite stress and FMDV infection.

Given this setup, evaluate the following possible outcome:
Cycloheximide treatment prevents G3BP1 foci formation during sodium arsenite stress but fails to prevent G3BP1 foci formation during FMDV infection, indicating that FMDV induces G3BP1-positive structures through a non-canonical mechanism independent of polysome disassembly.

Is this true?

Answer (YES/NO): NO